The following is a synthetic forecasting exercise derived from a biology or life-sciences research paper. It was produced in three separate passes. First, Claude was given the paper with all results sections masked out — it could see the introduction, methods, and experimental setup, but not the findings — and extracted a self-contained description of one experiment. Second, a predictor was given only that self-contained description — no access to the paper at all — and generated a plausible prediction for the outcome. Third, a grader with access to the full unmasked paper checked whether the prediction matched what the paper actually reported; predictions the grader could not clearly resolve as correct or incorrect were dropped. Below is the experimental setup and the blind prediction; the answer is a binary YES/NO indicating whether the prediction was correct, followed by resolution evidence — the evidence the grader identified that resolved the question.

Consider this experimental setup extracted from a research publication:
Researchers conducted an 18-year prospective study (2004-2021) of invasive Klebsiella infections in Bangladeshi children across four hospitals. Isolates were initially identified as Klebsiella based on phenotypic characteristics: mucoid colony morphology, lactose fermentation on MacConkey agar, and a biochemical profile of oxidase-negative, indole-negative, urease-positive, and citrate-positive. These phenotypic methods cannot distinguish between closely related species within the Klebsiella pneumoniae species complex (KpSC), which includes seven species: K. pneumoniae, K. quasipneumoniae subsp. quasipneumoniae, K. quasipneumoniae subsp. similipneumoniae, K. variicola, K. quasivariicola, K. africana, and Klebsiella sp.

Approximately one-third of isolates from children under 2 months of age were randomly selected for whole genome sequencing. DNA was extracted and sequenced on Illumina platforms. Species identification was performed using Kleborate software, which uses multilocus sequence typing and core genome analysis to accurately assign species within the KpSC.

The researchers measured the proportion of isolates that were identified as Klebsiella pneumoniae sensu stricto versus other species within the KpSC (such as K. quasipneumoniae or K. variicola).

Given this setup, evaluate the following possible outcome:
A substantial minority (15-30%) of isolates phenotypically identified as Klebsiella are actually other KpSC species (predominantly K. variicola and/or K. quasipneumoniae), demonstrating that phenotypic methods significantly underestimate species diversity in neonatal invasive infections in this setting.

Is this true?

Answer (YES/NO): YES